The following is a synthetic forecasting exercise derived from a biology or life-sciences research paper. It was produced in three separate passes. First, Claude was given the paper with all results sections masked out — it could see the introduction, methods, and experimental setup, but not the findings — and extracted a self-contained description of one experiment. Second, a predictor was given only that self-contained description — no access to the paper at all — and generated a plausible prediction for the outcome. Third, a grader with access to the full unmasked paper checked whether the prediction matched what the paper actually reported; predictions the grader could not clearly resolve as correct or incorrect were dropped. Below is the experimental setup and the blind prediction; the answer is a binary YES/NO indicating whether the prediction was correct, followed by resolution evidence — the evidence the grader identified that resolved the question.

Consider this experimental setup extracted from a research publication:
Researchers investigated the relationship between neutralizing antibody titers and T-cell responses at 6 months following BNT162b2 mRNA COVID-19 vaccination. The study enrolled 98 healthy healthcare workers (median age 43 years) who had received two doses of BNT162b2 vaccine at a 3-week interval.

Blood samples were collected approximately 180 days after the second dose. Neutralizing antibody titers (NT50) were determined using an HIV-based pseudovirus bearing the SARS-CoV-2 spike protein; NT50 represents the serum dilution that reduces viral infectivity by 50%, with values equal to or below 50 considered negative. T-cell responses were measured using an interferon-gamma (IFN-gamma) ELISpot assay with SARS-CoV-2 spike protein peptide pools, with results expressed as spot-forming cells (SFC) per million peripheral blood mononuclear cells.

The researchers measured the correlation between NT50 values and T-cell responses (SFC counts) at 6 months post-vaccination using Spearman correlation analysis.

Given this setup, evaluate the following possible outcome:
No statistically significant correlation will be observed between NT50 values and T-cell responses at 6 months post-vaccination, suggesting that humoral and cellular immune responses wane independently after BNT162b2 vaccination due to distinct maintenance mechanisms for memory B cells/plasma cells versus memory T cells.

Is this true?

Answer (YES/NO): YES